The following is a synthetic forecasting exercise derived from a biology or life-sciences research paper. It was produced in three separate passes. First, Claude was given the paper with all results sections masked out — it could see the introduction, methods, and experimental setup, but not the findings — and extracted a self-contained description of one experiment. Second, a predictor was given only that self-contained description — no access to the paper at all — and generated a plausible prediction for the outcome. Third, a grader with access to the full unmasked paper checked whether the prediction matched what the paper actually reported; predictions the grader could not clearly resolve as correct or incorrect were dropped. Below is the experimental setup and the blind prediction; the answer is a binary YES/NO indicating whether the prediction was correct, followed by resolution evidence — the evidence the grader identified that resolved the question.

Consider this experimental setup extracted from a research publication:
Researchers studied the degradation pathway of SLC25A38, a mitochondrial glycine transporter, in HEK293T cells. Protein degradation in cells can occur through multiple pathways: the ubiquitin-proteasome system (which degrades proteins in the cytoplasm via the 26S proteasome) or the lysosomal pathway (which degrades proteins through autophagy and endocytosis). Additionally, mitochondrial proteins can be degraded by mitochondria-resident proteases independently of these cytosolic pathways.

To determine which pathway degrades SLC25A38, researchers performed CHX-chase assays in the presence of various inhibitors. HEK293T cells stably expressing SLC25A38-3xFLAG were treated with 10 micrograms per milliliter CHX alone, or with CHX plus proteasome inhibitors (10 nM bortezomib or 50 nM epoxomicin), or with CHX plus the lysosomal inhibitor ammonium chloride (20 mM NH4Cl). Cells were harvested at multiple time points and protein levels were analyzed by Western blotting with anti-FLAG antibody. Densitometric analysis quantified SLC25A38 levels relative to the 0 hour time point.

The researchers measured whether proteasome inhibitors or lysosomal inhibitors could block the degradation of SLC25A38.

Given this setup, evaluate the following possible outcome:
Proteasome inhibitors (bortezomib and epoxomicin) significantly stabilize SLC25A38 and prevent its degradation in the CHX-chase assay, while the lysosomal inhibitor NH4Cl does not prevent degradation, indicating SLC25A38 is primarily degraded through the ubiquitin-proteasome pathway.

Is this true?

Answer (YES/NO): NO